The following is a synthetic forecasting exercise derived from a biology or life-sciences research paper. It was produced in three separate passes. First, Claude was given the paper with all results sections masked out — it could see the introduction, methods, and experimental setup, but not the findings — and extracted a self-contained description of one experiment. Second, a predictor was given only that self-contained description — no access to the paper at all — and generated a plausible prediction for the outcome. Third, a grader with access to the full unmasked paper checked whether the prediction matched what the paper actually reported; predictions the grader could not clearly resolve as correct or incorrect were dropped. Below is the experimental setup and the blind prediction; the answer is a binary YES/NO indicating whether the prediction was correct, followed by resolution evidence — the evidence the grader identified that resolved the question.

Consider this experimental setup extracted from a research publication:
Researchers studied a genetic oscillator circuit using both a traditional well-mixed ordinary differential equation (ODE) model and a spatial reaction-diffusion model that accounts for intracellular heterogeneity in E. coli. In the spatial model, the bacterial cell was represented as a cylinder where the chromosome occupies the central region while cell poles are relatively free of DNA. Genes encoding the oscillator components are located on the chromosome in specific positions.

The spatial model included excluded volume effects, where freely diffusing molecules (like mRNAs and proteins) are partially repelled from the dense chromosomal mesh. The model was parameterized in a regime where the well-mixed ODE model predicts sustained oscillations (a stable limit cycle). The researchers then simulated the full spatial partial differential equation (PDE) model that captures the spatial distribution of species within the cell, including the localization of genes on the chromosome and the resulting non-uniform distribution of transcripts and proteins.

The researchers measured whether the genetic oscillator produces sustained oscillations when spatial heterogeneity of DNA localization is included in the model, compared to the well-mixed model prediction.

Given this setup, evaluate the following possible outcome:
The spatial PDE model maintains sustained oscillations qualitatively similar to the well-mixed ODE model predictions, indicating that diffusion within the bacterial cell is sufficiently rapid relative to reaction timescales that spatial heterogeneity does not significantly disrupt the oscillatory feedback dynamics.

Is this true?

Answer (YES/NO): NO